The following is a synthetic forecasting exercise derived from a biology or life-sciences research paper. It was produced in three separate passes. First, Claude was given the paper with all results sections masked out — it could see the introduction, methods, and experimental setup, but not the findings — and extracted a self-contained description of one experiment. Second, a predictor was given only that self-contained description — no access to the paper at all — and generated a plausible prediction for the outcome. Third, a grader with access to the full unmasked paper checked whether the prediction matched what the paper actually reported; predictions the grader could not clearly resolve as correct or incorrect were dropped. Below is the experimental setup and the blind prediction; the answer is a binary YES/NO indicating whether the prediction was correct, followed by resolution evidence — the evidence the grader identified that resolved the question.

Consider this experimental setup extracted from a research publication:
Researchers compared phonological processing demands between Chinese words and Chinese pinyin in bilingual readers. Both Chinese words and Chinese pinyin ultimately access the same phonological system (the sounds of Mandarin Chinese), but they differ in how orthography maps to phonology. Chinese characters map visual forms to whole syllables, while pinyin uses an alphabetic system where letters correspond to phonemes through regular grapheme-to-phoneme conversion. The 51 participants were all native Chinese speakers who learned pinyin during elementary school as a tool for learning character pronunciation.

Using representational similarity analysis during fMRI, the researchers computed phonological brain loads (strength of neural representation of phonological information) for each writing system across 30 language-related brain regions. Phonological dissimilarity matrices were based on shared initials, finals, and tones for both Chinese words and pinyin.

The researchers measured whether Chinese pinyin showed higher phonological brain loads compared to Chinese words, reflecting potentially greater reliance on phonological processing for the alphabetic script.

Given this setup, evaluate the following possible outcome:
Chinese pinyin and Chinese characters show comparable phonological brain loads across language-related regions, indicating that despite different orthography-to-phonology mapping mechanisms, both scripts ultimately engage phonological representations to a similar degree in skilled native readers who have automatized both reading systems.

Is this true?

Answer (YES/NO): NO